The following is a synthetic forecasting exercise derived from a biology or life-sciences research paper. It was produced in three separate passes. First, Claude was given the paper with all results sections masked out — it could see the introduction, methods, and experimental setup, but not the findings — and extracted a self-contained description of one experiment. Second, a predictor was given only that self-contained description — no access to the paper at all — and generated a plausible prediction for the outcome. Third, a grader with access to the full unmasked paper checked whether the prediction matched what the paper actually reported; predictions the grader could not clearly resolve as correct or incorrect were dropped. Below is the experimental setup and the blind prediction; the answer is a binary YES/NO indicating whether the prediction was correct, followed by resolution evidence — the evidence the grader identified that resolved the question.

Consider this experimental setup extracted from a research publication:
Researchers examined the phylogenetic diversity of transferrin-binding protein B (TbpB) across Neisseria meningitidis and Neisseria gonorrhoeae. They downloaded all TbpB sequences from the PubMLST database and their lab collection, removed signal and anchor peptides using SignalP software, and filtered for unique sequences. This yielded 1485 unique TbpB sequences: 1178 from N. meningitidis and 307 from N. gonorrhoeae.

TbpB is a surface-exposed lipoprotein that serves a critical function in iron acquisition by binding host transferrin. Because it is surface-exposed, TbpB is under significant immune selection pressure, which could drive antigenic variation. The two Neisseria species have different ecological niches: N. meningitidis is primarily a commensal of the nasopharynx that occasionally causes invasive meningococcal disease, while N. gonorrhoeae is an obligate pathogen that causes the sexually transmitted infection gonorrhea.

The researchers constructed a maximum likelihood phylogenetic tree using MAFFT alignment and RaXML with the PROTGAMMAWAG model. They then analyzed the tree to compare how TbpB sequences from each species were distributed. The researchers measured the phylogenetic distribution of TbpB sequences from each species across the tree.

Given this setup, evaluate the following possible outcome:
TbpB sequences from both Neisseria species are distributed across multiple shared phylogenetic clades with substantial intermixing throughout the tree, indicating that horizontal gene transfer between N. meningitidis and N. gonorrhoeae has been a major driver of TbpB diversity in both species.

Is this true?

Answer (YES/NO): NO